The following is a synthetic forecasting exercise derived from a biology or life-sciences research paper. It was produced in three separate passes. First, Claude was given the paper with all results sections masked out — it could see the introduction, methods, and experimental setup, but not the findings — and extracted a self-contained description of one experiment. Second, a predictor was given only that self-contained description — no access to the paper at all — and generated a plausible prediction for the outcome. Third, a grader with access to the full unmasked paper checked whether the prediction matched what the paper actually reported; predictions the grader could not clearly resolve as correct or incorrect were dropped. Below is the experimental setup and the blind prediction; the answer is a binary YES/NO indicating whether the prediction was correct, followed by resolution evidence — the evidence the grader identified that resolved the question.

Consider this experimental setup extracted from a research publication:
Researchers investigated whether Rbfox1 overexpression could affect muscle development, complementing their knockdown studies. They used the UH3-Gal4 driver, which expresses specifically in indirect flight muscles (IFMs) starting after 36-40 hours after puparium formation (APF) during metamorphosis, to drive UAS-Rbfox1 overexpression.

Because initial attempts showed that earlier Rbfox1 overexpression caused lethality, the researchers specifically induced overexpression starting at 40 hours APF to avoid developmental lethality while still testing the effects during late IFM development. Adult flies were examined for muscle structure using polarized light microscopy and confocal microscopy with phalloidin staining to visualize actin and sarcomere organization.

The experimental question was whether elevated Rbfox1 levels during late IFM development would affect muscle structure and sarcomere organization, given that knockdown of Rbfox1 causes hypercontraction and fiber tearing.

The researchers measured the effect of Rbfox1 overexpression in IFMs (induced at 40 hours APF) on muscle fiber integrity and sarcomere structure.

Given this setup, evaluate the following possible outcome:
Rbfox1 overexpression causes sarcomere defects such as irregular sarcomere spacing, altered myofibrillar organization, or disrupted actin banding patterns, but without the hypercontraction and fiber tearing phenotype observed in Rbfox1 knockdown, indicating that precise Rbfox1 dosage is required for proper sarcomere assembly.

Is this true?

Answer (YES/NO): NO